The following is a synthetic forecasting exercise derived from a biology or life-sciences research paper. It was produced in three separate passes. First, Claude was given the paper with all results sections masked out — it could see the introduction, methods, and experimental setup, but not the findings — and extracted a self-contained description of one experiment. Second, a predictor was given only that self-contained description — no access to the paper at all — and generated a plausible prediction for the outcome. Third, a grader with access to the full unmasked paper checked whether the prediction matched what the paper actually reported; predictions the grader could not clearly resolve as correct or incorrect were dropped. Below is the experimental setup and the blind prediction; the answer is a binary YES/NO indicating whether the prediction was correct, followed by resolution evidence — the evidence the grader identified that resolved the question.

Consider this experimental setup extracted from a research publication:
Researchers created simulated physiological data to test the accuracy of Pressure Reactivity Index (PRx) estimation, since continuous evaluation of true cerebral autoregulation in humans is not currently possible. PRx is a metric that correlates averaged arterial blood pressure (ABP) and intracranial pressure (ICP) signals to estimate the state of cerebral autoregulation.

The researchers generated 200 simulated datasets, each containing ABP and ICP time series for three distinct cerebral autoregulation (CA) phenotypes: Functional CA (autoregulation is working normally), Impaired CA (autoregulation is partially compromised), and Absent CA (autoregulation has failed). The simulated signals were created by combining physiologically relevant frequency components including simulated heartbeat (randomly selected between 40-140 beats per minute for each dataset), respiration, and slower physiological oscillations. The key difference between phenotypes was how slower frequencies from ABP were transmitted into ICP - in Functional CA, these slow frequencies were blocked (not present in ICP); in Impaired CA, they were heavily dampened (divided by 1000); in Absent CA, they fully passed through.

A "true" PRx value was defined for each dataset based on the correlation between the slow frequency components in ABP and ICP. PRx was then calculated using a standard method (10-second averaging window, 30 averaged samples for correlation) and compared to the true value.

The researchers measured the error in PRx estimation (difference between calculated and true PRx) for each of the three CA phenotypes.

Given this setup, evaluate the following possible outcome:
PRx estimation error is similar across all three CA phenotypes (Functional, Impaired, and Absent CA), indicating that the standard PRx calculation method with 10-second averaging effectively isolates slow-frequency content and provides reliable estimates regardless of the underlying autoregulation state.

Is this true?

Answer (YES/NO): NO